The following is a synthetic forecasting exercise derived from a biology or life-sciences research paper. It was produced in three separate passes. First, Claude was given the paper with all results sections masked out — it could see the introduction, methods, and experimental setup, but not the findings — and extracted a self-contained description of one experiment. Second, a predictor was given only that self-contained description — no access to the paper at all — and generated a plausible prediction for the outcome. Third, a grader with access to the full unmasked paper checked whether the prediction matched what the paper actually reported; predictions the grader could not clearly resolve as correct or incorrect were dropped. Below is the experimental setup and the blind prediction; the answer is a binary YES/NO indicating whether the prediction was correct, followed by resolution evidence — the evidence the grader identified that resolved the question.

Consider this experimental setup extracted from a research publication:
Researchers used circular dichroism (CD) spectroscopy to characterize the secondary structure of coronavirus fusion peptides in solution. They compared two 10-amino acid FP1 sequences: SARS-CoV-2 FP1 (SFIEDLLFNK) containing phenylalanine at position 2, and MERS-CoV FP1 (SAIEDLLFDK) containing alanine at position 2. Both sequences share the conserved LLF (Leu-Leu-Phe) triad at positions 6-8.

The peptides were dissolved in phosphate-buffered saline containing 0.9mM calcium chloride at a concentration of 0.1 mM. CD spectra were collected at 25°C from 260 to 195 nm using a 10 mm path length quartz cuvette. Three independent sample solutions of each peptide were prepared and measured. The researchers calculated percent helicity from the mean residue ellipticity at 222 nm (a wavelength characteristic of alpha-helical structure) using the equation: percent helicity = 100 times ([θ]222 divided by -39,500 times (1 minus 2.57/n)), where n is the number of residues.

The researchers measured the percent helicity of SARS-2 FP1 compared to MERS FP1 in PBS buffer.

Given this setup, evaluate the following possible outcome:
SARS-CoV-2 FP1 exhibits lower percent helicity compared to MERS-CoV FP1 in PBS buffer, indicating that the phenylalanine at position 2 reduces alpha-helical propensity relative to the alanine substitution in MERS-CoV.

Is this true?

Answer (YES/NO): NO